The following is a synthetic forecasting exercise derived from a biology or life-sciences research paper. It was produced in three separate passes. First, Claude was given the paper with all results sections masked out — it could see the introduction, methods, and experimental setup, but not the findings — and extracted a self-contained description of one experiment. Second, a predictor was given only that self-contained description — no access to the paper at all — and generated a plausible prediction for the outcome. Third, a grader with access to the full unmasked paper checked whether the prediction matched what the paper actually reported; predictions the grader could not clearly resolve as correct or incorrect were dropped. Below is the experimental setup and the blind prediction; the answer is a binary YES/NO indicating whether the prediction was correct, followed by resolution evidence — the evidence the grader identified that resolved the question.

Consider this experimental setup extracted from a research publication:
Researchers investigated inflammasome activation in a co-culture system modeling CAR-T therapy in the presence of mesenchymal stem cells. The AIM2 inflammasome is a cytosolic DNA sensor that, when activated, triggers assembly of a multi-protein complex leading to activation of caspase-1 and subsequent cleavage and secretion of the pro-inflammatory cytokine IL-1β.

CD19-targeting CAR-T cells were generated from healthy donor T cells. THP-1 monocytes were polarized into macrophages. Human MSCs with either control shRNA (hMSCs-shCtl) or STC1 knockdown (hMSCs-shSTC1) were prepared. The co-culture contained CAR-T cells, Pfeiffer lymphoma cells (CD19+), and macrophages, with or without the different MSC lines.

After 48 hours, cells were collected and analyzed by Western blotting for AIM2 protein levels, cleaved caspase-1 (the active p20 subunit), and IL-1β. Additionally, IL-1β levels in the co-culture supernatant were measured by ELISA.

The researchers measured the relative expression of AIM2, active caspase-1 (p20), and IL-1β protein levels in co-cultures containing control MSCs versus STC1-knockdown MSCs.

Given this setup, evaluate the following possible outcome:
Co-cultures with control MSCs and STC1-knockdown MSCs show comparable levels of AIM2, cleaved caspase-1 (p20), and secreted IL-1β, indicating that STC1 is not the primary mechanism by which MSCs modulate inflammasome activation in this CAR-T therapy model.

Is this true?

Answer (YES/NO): NO